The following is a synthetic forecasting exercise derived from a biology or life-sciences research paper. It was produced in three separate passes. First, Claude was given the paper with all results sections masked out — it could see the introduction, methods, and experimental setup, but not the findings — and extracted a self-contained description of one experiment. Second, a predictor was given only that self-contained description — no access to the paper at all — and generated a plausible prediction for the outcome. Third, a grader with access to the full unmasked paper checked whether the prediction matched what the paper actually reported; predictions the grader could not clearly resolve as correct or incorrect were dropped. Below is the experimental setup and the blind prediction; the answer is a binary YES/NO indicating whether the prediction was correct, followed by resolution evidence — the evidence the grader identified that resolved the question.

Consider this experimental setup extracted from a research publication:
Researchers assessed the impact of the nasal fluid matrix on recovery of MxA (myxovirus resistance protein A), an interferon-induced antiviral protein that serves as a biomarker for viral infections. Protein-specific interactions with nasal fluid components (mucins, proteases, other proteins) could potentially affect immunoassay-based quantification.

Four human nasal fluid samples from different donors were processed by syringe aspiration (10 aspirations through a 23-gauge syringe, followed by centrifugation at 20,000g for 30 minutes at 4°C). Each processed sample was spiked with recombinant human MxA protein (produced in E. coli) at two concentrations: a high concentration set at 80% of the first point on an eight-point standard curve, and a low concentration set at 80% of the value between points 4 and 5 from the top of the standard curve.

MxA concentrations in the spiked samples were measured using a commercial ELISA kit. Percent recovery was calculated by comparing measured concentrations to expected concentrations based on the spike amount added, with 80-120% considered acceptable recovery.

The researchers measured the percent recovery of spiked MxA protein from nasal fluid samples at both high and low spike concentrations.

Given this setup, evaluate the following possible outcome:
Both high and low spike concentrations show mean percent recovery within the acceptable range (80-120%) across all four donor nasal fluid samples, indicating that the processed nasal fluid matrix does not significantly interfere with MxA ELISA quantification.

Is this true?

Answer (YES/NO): YES